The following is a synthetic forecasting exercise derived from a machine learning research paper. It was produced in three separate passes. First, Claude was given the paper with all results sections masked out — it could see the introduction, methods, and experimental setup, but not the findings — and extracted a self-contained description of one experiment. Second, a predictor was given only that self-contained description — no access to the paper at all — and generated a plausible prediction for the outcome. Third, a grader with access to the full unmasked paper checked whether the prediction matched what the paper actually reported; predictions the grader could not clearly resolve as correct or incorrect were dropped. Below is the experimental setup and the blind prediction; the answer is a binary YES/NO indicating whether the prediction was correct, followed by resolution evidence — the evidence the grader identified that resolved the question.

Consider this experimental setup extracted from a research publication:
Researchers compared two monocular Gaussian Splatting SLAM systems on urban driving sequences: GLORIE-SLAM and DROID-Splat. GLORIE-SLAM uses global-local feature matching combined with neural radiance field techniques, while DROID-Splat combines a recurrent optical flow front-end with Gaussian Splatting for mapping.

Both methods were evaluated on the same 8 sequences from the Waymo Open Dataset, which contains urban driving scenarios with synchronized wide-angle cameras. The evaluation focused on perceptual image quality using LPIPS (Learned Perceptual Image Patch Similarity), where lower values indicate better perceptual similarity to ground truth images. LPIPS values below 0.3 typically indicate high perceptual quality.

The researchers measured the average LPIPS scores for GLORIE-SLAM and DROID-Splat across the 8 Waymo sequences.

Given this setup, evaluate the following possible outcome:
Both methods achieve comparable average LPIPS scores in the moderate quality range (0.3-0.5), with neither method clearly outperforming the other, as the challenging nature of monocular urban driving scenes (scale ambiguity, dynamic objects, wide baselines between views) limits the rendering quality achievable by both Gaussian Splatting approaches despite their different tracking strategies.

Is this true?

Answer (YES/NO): NO